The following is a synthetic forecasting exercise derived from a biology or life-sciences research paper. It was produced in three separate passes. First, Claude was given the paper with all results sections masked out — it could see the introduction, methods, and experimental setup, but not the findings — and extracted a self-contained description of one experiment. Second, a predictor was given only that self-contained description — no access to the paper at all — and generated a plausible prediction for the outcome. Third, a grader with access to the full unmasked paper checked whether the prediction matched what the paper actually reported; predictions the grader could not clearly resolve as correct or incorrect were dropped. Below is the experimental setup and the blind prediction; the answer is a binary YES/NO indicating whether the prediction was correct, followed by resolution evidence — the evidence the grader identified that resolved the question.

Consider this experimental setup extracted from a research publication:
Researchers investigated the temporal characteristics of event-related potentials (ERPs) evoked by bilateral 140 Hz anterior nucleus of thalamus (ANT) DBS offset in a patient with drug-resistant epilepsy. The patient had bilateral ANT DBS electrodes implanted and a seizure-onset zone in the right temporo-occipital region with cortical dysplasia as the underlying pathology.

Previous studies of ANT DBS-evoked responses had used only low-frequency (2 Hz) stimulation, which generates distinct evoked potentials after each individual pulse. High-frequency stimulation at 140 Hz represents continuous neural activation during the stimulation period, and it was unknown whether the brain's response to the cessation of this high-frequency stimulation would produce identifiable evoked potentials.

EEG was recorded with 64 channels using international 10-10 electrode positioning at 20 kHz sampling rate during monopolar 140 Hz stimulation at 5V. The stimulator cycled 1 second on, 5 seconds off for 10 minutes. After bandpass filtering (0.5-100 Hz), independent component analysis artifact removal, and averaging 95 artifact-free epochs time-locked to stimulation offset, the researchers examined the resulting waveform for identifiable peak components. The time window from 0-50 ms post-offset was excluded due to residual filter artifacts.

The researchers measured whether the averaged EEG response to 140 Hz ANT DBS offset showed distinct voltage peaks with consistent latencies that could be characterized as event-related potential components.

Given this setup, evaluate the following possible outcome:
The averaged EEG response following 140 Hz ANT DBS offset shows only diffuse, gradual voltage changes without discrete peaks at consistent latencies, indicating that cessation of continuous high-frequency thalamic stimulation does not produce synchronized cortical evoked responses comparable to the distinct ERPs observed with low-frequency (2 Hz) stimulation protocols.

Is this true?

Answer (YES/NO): NO